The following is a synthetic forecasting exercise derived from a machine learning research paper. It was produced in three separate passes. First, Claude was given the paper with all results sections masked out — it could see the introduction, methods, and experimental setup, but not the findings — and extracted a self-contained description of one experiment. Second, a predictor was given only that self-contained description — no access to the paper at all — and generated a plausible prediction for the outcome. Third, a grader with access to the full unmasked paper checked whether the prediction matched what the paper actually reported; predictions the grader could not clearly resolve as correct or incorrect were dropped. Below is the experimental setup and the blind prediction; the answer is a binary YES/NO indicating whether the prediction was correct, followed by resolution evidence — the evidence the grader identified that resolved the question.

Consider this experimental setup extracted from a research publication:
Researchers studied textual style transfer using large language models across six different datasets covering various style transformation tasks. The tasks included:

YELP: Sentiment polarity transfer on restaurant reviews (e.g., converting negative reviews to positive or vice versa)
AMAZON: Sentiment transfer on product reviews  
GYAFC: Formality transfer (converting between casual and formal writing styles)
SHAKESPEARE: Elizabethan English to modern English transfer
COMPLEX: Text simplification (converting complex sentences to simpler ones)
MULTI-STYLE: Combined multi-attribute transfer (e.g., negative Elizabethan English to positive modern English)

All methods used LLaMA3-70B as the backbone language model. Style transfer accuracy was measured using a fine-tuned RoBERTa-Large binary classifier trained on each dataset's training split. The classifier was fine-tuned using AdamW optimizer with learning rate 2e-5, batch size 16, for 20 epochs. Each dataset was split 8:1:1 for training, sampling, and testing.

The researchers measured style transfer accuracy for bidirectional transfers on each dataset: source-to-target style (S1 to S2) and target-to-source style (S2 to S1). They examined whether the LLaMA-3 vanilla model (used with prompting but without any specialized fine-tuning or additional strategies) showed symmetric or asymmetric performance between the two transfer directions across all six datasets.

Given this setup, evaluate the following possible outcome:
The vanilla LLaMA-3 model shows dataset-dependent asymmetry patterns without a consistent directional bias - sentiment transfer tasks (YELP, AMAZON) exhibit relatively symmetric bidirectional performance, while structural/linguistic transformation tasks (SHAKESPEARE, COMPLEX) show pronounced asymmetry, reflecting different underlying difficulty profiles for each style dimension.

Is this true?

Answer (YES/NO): NO